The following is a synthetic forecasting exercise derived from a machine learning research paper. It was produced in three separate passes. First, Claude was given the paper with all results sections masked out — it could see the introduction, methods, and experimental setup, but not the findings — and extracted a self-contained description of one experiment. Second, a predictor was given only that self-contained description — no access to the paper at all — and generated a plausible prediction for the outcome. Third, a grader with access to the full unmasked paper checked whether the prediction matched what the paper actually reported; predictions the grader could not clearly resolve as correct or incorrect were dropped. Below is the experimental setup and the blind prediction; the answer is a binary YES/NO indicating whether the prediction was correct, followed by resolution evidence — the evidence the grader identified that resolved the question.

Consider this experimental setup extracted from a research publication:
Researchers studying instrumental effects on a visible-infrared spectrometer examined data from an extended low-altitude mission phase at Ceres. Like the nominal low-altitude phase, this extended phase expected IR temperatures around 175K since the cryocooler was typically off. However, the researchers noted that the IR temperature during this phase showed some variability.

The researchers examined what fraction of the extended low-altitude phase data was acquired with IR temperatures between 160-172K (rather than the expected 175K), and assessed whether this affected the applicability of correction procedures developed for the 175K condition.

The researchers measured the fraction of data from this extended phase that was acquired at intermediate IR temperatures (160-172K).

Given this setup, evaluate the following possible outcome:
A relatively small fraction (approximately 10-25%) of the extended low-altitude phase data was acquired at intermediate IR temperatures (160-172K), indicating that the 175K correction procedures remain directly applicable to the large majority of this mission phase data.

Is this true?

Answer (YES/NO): YES